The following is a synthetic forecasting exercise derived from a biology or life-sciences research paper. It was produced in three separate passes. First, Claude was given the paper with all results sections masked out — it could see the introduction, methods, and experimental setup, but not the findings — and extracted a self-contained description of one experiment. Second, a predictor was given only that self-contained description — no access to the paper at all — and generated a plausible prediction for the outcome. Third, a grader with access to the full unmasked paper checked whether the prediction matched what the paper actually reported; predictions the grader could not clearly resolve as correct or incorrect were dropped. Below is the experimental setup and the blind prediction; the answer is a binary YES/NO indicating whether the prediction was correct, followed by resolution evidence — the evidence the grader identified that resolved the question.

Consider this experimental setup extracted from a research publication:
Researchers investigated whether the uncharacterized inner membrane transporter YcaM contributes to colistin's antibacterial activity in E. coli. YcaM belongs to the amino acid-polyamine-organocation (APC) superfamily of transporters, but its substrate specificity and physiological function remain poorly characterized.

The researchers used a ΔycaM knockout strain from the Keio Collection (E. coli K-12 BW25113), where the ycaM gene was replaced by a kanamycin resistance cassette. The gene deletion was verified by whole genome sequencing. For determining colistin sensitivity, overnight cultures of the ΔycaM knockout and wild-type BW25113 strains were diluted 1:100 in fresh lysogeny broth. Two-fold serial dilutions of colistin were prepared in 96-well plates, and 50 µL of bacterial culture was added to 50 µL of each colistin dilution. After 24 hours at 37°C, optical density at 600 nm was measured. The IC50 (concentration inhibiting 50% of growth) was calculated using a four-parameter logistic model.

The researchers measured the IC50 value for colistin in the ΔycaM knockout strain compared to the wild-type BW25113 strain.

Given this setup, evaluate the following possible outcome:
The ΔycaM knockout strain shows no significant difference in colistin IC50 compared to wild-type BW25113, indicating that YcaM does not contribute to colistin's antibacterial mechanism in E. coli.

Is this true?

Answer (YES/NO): NO